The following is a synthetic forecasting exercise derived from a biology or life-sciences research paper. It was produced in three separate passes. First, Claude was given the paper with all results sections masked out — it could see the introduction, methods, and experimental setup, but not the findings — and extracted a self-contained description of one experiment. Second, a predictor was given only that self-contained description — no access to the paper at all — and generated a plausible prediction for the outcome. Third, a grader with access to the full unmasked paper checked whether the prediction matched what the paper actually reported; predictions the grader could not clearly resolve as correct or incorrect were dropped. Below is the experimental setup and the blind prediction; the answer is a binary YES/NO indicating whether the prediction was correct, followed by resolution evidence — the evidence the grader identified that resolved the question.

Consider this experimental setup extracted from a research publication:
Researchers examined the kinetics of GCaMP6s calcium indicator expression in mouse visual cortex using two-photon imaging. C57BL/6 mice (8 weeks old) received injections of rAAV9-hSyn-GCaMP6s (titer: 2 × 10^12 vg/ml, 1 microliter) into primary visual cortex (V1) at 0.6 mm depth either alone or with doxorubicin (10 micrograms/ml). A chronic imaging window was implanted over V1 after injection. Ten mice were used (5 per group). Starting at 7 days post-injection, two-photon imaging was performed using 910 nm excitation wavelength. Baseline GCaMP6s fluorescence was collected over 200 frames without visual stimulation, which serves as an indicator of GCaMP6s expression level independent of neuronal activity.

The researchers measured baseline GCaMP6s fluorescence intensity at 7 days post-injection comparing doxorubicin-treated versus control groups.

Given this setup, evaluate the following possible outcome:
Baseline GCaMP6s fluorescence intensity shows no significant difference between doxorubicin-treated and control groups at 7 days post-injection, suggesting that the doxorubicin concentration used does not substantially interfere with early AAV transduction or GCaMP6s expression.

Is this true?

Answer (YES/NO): NO